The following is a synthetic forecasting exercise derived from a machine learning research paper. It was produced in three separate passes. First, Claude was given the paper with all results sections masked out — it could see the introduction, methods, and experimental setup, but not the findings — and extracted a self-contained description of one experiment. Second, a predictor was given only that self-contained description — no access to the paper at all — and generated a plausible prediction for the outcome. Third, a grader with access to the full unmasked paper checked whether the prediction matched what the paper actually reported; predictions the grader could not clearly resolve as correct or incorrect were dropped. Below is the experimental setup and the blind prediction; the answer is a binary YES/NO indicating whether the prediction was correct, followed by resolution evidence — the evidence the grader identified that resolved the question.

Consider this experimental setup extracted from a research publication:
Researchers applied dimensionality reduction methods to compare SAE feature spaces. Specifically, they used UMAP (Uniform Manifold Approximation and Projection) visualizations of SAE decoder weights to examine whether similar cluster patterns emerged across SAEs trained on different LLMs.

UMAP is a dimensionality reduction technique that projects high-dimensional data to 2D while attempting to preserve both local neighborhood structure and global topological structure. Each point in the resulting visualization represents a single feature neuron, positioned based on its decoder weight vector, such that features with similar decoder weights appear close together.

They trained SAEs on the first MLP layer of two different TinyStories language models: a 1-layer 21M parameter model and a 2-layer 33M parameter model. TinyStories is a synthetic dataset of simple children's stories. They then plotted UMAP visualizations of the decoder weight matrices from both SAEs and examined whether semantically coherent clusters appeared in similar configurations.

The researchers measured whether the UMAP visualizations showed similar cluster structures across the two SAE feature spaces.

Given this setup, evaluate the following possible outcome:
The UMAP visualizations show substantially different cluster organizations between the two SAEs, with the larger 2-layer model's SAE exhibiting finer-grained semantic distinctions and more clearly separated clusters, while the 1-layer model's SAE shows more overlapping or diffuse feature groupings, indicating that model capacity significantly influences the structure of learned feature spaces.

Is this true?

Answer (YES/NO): NO